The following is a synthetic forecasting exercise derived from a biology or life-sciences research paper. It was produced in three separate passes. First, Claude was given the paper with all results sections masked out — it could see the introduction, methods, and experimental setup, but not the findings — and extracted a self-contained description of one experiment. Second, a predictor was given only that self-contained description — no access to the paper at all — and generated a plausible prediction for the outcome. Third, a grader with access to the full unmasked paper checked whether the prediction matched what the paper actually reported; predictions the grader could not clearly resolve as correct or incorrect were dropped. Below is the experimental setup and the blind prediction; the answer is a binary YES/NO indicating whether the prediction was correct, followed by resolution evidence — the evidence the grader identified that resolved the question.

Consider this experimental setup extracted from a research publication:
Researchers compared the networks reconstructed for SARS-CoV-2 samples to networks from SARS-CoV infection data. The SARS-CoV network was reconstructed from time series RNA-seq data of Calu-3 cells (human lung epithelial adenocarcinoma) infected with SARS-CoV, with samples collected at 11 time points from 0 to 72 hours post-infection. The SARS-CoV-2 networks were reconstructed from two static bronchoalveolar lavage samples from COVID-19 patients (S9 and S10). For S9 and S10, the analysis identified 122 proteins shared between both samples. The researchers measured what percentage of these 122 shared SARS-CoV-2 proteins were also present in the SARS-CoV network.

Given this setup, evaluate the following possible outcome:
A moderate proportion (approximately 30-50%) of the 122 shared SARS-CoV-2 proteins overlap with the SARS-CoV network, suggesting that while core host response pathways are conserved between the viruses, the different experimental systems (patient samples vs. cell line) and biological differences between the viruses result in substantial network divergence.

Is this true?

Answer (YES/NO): NO